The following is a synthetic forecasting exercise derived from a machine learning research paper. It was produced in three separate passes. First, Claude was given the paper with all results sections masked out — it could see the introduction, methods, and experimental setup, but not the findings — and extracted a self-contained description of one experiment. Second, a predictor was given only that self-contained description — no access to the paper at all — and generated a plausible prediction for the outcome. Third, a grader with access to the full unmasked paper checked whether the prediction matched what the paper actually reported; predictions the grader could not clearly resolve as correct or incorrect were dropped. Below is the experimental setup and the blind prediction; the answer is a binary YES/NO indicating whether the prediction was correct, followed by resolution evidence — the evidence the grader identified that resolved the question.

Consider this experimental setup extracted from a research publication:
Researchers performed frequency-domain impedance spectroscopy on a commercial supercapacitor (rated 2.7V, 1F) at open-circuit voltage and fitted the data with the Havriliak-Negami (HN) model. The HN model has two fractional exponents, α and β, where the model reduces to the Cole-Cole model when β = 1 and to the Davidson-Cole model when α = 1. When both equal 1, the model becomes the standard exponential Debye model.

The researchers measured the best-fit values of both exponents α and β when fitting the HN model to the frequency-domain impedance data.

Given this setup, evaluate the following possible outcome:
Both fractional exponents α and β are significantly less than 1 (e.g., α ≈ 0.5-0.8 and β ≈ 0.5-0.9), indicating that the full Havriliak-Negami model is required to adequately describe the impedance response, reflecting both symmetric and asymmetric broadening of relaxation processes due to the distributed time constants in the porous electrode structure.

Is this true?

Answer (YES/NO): NO